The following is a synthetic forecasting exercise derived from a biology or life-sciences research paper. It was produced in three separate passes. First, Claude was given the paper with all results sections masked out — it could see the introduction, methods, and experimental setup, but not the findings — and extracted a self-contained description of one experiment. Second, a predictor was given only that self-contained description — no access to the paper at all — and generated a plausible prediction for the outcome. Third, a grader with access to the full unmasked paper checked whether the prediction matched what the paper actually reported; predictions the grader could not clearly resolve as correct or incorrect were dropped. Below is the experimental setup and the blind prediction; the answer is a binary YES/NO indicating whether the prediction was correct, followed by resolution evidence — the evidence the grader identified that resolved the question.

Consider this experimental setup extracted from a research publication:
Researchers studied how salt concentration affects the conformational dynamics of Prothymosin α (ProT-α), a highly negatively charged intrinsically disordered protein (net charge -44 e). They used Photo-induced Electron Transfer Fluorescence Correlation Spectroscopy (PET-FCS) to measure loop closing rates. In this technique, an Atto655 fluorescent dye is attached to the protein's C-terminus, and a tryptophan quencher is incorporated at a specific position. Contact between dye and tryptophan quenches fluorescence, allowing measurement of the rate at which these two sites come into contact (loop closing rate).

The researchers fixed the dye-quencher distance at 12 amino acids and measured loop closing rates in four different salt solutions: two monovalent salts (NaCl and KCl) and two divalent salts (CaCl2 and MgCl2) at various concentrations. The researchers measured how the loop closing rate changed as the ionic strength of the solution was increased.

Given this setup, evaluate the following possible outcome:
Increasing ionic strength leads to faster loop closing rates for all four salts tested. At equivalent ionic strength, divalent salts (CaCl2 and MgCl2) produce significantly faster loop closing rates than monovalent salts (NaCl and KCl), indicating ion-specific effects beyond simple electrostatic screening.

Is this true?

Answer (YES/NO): NO